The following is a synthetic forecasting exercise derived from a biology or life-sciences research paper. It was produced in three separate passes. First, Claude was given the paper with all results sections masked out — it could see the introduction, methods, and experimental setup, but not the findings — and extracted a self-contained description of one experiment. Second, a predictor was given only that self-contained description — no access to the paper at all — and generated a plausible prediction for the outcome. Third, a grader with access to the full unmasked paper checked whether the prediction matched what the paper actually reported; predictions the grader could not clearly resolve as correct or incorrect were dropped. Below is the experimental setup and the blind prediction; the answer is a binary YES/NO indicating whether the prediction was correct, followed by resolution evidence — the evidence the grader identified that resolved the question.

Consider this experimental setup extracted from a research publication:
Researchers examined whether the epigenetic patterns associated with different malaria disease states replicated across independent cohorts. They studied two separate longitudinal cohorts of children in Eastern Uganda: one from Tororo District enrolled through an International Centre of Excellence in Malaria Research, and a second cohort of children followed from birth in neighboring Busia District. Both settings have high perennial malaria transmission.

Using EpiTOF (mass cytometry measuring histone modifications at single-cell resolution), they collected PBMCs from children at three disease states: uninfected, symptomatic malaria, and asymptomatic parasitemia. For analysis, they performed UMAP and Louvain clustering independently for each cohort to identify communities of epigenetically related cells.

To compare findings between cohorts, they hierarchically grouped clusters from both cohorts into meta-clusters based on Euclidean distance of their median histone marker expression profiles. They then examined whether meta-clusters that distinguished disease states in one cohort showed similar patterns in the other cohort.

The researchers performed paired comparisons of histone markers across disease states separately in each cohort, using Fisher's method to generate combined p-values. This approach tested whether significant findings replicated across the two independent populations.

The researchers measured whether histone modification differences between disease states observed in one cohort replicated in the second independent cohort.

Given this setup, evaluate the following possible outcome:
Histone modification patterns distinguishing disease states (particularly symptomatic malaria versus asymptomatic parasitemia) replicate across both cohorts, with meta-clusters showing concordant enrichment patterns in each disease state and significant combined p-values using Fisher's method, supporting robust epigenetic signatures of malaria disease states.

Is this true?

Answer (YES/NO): YES